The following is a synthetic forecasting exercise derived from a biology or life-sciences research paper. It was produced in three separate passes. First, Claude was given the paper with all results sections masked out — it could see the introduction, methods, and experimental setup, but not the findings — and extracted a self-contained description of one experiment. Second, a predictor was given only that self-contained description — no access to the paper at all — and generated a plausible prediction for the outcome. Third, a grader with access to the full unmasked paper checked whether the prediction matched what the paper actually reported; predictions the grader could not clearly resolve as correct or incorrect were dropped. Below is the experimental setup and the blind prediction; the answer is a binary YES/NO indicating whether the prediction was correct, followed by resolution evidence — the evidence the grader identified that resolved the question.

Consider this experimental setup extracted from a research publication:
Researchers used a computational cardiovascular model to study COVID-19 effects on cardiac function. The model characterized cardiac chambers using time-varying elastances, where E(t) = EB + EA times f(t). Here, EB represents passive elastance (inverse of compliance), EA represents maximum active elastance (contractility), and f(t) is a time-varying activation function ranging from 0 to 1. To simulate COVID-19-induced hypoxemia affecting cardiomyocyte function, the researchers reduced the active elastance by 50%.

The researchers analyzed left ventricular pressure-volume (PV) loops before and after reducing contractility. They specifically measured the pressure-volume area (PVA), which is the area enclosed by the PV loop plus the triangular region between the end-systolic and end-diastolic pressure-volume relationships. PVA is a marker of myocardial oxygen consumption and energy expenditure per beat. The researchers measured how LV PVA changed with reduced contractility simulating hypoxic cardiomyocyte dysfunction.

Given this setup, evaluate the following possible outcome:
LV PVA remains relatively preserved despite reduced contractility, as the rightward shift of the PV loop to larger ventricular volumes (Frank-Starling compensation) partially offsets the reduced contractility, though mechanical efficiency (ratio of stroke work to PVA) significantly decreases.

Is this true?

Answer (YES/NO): NO